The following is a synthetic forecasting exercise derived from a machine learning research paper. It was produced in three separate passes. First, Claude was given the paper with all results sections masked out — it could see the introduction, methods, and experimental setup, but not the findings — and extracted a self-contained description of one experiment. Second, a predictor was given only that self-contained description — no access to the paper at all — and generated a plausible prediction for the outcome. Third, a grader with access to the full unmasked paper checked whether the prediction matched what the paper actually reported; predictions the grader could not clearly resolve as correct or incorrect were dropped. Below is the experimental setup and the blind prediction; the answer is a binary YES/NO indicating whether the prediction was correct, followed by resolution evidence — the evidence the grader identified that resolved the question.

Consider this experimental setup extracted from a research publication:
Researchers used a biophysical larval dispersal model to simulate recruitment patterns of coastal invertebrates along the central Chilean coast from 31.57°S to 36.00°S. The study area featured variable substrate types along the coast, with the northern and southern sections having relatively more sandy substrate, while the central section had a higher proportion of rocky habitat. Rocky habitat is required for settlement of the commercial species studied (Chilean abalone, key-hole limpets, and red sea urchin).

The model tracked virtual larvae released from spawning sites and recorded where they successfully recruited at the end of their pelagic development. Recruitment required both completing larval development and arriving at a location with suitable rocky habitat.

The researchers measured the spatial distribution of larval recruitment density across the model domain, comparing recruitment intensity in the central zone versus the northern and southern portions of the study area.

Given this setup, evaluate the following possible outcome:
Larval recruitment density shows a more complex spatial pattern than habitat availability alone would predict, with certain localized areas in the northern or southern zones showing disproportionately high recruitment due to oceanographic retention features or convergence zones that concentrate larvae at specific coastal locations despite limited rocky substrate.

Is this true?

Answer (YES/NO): NO